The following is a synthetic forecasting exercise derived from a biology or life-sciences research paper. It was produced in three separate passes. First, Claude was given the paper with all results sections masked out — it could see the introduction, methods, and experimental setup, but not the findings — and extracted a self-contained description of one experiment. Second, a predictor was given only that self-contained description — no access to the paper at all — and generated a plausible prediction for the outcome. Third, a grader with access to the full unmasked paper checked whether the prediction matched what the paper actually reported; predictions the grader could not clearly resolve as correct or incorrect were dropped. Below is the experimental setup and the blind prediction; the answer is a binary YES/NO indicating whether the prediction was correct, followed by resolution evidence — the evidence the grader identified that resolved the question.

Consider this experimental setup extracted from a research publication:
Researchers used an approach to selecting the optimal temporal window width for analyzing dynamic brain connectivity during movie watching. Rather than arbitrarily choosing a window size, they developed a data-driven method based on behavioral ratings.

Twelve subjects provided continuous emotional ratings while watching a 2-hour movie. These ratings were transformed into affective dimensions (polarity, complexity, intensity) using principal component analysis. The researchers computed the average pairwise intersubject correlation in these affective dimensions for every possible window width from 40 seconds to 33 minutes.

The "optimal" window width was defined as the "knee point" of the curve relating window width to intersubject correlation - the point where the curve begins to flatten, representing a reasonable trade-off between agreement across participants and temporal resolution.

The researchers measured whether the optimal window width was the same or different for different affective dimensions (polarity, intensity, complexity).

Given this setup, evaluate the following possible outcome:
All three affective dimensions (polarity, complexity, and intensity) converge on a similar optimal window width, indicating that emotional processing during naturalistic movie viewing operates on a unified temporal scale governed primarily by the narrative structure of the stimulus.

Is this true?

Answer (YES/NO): NO